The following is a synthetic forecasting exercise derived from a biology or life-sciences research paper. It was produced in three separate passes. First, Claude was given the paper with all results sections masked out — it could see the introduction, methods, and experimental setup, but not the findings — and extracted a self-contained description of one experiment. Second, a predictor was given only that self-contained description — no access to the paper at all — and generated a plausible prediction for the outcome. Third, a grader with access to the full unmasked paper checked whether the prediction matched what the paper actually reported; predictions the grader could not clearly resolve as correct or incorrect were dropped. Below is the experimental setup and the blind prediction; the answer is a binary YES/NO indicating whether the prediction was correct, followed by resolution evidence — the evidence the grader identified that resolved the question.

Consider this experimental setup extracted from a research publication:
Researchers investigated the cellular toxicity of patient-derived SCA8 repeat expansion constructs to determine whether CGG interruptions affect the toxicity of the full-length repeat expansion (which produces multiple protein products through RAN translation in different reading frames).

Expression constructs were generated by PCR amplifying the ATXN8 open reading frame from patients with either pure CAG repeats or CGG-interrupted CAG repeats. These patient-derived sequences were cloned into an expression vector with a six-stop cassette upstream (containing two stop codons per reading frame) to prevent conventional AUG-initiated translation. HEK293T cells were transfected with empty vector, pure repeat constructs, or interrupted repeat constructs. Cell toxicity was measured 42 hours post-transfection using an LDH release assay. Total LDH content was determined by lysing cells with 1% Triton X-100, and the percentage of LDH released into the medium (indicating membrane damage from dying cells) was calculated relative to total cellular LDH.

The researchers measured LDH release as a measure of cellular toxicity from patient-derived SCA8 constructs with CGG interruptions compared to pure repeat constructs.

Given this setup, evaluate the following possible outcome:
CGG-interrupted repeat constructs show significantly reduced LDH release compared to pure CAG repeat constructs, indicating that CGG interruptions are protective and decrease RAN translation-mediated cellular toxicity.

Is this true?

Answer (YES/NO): NO